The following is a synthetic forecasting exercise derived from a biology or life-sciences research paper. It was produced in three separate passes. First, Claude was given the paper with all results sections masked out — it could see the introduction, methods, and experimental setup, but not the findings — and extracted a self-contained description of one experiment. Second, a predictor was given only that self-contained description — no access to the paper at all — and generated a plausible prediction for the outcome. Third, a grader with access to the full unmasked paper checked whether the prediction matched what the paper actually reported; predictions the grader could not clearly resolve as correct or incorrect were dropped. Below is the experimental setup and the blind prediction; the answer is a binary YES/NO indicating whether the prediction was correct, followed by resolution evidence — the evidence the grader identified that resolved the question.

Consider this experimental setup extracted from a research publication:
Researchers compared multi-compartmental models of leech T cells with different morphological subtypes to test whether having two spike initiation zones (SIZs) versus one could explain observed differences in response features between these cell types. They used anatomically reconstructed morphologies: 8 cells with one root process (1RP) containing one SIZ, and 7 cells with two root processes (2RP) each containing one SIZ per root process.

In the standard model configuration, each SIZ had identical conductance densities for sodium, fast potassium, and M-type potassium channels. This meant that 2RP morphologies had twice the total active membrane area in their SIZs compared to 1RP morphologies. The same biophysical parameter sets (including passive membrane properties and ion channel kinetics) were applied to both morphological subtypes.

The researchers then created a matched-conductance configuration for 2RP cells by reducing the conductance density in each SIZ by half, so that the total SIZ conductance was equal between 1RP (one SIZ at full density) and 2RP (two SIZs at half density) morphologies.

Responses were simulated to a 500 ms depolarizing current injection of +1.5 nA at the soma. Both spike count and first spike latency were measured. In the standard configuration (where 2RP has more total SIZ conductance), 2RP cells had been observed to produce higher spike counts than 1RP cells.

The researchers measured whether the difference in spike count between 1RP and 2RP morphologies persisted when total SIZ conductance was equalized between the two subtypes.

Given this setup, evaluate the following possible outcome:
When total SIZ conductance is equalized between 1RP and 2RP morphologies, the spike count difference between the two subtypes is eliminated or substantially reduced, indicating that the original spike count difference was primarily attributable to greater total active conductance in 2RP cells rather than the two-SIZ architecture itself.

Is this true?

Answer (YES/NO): YES